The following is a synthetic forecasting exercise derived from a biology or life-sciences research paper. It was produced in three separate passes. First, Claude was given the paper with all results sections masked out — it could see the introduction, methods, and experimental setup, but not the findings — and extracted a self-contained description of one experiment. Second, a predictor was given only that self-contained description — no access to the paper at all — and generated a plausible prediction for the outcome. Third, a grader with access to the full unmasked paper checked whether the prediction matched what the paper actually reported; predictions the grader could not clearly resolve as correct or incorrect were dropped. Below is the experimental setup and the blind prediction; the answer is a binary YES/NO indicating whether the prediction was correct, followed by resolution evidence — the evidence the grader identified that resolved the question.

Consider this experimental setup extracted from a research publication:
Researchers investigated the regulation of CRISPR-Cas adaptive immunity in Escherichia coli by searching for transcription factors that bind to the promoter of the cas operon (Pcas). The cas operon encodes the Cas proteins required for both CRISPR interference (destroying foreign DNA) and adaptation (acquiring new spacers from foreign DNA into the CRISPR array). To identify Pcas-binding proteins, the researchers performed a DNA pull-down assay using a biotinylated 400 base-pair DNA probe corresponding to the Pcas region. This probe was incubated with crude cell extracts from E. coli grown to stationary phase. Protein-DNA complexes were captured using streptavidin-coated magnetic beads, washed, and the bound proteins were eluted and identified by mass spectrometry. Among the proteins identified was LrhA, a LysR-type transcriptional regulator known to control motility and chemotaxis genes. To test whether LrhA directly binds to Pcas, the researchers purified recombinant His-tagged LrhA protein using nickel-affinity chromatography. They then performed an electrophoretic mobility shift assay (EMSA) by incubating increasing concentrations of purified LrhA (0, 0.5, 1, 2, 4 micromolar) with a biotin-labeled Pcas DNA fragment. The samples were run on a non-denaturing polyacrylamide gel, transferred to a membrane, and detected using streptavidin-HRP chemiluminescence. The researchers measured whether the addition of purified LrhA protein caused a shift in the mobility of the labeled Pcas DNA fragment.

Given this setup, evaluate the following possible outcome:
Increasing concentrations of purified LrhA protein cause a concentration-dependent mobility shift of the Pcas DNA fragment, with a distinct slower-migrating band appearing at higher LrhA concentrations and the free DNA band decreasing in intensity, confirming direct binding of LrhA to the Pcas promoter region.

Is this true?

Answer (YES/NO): YES